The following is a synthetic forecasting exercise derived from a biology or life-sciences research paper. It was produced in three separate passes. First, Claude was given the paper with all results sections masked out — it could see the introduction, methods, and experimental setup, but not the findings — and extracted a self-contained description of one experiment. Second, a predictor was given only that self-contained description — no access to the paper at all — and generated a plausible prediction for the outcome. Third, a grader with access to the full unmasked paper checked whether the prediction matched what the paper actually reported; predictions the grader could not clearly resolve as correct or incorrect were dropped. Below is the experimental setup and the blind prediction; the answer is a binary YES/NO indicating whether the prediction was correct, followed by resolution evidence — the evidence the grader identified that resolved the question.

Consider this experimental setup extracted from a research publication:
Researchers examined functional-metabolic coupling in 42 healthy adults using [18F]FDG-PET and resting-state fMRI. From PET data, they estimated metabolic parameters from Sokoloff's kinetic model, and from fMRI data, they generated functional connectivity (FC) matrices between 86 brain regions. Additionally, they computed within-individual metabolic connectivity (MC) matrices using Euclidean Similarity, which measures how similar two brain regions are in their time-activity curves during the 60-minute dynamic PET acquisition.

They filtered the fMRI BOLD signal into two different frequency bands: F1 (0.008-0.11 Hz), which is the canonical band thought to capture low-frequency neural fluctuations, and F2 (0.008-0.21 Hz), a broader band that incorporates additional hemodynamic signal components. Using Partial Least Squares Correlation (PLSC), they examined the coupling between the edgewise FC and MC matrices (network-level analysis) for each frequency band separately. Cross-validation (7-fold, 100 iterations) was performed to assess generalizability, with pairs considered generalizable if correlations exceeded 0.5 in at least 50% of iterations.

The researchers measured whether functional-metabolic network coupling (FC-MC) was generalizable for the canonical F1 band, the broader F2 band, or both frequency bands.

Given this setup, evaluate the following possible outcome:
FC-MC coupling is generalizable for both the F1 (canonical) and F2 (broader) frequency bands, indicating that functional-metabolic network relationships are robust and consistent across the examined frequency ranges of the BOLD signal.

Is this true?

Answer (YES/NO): YES